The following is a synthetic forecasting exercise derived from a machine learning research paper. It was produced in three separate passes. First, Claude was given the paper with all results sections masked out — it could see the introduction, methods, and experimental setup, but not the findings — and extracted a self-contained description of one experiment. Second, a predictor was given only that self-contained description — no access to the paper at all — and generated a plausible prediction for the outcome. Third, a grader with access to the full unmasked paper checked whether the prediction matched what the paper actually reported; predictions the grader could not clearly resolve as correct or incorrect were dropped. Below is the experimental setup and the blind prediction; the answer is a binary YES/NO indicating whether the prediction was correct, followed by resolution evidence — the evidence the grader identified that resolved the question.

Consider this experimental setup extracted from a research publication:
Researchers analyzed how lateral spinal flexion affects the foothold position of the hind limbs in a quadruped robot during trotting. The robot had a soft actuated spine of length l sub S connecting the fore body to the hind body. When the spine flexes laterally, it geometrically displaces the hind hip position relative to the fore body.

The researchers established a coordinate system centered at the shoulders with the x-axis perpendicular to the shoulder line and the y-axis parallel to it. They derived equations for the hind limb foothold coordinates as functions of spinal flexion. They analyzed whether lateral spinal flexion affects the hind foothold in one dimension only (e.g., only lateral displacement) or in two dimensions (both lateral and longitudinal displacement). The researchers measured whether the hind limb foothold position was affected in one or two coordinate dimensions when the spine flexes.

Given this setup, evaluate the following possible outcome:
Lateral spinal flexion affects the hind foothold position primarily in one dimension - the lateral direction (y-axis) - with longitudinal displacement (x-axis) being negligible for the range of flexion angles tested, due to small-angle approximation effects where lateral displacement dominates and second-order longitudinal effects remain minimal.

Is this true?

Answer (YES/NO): NO